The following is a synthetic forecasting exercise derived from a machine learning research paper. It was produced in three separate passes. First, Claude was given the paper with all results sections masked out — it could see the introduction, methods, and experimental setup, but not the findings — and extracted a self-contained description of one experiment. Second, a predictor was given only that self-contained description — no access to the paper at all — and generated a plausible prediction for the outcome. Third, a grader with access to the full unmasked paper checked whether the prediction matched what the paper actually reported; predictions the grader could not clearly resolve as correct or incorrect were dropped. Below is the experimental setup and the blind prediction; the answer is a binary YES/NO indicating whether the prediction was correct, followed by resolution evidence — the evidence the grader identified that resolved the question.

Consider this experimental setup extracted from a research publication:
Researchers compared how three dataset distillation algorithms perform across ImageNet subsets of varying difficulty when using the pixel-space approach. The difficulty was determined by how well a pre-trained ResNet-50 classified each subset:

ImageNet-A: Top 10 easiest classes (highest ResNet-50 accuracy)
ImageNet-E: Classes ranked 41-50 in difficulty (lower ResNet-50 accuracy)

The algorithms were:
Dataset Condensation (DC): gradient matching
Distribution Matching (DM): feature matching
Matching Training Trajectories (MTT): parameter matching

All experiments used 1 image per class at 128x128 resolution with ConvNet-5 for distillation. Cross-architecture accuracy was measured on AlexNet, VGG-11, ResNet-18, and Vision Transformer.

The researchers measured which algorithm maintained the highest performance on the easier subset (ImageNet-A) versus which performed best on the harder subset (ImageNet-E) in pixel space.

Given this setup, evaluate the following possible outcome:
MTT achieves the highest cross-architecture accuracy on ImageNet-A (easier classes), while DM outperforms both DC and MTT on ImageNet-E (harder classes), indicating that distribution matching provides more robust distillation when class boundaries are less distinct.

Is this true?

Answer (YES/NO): NO